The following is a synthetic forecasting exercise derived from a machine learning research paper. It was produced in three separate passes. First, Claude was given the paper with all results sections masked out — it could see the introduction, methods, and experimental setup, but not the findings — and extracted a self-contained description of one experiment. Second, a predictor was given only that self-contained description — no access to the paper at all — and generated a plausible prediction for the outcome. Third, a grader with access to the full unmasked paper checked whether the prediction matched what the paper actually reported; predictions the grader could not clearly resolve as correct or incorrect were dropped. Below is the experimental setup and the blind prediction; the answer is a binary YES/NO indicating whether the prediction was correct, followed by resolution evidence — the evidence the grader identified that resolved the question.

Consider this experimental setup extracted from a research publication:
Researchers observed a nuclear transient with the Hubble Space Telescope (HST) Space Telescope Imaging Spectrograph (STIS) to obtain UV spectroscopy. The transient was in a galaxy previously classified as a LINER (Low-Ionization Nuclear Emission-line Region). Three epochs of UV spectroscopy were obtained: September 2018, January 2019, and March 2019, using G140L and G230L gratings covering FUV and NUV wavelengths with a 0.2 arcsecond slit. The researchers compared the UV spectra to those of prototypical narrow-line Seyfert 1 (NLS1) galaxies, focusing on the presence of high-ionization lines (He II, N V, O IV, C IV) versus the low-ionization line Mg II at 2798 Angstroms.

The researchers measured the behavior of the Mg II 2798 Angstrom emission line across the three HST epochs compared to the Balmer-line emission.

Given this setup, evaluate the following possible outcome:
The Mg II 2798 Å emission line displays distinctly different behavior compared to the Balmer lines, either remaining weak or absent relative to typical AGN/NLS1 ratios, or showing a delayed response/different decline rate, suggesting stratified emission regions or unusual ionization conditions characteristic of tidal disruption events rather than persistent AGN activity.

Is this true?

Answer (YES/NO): NO